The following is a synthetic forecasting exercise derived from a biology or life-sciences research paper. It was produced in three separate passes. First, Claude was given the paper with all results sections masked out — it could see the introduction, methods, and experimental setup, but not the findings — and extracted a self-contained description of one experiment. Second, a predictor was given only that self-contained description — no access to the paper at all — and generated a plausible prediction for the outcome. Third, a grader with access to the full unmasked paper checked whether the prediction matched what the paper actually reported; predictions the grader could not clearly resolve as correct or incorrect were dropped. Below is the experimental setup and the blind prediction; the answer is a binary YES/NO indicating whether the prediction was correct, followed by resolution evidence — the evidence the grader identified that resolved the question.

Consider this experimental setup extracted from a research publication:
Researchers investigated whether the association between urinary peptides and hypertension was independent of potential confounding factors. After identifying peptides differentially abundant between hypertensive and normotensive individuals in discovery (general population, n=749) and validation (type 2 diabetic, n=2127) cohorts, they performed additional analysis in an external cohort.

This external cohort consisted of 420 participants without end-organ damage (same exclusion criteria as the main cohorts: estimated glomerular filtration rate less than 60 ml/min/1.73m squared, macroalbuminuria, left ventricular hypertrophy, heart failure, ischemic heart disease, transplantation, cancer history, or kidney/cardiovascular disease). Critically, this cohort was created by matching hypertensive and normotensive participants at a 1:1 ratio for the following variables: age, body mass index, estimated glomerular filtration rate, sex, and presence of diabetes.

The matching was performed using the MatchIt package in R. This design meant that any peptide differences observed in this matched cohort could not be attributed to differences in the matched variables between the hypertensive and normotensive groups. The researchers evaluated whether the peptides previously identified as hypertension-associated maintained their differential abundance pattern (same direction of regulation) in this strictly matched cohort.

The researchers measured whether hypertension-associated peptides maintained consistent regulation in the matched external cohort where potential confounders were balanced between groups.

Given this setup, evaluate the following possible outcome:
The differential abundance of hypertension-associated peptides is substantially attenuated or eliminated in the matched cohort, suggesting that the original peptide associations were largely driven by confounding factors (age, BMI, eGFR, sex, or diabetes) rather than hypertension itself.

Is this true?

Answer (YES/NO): NO